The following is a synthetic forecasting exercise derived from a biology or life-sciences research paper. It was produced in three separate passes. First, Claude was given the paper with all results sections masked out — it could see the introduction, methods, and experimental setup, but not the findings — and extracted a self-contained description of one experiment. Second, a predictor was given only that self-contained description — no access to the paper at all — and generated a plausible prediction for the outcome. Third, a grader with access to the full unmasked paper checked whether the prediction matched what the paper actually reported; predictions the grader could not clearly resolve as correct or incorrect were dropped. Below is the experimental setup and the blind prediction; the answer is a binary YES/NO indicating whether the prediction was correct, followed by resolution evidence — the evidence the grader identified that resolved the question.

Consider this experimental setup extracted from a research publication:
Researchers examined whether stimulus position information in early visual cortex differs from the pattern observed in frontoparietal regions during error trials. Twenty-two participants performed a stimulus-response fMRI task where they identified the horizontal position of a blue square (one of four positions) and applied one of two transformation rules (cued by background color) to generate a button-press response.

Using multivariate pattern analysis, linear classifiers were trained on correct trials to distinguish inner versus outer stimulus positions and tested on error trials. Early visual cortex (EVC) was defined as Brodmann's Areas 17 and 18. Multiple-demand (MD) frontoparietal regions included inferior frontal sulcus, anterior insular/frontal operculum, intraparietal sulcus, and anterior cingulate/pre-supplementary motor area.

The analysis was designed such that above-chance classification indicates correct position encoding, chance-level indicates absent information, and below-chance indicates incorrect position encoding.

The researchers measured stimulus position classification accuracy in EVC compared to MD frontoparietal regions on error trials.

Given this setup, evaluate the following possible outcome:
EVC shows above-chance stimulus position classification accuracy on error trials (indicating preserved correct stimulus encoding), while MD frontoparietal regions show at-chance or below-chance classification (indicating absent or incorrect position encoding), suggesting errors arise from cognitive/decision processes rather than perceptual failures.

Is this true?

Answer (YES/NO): NO